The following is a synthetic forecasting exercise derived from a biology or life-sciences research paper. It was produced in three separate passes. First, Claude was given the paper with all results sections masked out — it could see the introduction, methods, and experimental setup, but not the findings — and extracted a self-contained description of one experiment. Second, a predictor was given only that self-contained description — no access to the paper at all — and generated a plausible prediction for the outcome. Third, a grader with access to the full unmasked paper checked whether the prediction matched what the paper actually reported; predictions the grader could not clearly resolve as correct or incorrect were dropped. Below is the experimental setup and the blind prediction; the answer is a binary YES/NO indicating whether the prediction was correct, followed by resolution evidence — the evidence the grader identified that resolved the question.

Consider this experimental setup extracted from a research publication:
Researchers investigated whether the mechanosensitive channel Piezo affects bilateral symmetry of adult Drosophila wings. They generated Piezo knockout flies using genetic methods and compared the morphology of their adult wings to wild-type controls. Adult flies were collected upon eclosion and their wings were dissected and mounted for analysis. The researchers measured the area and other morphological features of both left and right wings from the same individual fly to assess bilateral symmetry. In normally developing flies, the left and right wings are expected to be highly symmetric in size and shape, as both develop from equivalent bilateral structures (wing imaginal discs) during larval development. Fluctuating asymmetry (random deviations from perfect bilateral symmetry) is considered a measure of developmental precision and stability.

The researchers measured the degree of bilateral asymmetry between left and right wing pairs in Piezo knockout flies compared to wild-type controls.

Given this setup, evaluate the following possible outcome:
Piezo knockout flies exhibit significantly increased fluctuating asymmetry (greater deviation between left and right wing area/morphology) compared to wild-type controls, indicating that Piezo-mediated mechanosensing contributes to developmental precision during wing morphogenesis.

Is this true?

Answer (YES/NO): YES